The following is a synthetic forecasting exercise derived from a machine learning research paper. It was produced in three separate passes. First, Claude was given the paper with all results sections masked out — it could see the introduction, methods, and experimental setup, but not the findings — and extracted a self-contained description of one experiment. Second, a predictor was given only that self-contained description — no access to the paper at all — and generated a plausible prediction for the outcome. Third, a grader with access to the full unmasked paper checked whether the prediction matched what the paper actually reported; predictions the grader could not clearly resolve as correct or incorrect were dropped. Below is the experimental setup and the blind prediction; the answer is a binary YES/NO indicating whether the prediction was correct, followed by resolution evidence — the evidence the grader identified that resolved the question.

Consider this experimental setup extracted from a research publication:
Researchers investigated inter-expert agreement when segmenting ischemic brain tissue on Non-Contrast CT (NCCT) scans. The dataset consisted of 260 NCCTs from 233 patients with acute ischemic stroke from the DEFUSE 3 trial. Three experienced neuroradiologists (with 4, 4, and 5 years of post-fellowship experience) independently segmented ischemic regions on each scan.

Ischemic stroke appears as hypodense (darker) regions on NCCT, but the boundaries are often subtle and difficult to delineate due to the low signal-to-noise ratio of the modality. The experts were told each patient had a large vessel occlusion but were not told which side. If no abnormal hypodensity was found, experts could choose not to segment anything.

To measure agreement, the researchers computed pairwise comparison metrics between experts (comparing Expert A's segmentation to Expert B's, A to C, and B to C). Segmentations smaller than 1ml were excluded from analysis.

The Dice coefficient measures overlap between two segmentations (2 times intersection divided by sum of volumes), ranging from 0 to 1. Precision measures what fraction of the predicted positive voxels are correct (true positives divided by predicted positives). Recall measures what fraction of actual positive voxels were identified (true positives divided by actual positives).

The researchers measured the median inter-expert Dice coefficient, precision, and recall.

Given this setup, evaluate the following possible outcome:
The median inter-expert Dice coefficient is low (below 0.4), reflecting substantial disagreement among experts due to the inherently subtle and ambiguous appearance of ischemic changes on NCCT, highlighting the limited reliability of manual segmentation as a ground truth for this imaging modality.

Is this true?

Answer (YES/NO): YES